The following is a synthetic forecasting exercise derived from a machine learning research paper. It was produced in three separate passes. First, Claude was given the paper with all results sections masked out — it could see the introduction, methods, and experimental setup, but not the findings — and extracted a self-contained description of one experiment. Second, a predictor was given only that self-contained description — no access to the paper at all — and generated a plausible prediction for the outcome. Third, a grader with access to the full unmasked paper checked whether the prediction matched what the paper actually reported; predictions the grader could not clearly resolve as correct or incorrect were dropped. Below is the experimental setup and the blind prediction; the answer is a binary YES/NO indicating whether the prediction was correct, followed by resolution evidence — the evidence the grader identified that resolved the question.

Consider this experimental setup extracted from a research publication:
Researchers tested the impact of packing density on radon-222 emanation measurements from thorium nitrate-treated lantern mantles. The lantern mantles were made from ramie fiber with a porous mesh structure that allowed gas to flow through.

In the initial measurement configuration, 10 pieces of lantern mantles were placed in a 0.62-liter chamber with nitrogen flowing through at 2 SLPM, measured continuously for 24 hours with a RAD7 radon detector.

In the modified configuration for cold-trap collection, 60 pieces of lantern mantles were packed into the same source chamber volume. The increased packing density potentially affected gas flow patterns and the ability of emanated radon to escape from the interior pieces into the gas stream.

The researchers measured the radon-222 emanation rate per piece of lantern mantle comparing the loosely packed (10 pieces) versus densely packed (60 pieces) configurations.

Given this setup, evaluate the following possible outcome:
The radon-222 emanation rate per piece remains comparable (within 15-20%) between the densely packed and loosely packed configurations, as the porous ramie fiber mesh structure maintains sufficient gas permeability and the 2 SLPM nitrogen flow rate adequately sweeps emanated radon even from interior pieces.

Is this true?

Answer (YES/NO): NO